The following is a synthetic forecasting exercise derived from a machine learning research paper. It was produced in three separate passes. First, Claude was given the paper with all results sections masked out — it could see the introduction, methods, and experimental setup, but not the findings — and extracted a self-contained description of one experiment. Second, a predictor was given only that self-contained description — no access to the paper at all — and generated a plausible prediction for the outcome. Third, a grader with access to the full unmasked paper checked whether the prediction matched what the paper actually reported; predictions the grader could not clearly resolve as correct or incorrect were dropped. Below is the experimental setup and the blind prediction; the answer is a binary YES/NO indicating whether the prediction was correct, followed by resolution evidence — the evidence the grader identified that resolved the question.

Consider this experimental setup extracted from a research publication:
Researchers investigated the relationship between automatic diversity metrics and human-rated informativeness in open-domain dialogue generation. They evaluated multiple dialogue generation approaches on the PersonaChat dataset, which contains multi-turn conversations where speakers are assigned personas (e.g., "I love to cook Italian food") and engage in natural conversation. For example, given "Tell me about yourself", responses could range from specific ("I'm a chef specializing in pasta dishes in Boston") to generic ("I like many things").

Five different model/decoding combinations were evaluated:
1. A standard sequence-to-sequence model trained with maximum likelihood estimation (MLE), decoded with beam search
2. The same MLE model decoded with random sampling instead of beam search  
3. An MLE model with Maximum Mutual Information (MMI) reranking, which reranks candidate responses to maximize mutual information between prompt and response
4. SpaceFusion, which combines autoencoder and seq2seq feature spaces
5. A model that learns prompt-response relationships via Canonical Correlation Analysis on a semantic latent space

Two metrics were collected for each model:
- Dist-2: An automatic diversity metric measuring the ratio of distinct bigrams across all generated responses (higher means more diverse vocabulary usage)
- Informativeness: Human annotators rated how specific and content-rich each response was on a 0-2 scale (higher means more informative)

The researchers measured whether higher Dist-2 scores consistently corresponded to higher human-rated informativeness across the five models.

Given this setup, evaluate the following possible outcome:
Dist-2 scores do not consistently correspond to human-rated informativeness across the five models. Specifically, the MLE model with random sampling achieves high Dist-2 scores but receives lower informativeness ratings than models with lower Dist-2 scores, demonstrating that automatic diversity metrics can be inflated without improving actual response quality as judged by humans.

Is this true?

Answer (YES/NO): YES